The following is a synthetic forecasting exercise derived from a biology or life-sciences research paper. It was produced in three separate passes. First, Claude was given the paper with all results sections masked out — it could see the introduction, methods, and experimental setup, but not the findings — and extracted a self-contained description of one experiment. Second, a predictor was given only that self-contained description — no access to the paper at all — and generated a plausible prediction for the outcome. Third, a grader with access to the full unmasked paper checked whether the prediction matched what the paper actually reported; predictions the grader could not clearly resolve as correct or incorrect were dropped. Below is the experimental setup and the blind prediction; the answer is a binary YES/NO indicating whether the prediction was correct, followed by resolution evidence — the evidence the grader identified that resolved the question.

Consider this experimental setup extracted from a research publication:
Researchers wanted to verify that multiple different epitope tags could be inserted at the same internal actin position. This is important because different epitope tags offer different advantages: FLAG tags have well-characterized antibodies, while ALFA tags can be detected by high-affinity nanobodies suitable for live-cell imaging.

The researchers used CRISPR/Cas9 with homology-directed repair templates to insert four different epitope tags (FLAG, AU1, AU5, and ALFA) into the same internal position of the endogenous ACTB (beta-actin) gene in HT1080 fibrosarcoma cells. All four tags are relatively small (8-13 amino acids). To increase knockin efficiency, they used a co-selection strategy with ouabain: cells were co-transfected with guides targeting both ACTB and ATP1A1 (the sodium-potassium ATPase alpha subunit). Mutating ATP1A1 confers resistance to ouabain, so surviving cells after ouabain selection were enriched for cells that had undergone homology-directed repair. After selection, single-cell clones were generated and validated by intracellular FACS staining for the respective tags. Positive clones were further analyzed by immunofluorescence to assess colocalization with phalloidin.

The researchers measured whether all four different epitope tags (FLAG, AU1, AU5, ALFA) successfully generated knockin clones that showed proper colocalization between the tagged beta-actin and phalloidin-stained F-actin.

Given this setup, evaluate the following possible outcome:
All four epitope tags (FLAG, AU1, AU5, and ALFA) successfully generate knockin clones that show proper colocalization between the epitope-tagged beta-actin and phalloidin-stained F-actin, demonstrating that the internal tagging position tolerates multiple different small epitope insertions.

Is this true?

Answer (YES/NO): YES